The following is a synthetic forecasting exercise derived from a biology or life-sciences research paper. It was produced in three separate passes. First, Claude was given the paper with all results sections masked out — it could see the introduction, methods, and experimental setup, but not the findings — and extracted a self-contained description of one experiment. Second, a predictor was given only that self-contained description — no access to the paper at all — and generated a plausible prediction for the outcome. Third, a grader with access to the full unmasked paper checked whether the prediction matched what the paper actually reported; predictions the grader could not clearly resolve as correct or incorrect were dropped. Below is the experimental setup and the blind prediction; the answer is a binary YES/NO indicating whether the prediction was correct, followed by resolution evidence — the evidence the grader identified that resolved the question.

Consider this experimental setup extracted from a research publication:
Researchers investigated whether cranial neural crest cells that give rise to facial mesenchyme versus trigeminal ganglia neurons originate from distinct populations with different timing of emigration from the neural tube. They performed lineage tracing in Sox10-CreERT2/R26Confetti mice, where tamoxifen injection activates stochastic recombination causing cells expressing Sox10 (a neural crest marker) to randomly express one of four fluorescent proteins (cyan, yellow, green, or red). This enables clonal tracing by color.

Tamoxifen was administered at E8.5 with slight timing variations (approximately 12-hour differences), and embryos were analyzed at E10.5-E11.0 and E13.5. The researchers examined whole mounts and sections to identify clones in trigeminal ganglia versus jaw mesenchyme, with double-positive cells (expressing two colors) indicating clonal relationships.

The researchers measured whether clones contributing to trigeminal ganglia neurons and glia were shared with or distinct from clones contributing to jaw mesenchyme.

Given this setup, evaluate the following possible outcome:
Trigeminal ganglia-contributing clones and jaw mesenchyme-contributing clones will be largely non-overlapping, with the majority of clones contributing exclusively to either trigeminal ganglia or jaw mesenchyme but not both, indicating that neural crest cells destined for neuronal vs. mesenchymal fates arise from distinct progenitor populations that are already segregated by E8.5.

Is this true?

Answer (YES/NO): YES